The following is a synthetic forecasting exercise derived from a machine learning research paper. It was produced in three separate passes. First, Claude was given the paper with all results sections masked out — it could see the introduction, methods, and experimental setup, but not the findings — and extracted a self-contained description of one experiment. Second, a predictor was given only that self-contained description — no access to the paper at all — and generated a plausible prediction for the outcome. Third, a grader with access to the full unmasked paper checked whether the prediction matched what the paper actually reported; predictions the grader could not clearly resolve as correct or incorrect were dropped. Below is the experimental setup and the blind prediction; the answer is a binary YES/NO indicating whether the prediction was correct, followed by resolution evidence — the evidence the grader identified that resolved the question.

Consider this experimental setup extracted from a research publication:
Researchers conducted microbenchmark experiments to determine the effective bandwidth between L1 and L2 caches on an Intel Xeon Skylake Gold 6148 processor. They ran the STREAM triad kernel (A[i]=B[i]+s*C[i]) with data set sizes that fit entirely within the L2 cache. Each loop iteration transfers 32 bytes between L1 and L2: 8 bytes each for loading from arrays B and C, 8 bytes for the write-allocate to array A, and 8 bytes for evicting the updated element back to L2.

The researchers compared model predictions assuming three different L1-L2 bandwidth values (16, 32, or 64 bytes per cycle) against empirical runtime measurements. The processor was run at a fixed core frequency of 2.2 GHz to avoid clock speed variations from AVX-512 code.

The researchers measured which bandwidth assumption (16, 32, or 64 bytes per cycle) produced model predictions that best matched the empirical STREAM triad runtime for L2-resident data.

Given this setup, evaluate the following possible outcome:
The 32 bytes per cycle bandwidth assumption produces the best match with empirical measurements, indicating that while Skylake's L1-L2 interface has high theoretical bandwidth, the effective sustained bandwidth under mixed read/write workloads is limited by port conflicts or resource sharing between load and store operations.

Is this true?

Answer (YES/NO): NO